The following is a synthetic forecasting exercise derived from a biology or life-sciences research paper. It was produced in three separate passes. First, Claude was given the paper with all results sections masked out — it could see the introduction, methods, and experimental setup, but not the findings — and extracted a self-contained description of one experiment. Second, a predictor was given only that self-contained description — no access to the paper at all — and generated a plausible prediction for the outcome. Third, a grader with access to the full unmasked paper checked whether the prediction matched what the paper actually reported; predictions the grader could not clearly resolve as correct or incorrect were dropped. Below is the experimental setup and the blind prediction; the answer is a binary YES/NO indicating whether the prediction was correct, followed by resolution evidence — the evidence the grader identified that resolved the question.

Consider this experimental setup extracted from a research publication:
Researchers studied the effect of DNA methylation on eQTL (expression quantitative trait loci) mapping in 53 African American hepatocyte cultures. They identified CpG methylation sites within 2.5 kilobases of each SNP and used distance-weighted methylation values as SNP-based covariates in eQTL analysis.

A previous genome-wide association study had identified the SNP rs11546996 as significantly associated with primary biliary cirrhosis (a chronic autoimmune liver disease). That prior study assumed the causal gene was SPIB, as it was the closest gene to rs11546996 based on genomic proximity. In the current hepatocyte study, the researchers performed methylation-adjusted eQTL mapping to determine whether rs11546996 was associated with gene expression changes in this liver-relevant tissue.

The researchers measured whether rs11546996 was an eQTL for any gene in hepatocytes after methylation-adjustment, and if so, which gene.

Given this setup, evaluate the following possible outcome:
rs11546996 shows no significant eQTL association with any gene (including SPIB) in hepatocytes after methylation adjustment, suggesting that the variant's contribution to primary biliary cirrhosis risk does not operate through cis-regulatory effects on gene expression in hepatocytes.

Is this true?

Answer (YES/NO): NO